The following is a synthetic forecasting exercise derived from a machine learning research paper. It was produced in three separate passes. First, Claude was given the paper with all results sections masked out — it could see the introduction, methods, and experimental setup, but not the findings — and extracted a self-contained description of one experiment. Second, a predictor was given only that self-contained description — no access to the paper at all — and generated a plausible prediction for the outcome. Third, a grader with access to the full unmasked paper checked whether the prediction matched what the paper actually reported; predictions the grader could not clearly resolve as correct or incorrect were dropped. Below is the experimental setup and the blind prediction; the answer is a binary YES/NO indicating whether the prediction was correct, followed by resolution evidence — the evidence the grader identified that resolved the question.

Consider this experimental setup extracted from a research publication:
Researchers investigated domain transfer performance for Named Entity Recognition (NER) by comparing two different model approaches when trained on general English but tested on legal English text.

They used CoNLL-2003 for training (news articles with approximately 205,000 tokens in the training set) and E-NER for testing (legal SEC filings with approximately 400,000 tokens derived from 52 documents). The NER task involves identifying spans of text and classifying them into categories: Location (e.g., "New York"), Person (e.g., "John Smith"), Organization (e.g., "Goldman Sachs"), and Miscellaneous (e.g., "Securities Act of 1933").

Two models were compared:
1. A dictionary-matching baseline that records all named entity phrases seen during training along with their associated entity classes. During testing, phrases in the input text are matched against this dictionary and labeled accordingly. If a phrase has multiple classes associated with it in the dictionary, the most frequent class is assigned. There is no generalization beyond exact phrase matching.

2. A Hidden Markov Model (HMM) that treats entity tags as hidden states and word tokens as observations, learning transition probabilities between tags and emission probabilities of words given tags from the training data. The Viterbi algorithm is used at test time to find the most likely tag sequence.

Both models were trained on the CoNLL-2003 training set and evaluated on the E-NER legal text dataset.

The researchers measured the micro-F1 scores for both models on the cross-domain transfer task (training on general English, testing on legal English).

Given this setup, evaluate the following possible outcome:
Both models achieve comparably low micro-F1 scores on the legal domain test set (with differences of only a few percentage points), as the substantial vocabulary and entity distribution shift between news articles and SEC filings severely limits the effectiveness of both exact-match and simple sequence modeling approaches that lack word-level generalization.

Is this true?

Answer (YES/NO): YES